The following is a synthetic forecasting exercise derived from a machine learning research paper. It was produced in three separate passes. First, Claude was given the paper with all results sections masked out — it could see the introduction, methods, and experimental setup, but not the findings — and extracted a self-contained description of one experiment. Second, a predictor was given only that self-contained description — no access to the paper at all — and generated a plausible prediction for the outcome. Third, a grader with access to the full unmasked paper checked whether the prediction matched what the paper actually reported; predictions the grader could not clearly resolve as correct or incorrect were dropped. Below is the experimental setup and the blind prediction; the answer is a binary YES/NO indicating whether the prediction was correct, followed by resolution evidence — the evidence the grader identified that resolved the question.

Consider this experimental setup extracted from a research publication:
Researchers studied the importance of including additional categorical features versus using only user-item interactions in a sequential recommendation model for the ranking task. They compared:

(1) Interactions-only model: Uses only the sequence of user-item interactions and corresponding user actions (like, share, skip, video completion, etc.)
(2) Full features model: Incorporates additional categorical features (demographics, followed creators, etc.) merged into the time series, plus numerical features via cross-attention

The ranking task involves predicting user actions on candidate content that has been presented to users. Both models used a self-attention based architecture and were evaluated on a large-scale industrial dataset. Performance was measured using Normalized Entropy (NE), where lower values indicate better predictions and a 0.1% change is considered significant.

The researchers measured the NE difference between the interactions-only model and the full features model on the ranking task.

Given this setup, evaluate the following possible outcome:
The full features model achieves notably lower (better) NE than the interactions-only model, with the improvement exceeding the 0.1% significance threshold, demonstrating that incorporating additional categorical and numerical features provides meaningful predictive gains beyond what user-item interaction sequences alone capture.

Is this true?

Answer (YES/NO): YES